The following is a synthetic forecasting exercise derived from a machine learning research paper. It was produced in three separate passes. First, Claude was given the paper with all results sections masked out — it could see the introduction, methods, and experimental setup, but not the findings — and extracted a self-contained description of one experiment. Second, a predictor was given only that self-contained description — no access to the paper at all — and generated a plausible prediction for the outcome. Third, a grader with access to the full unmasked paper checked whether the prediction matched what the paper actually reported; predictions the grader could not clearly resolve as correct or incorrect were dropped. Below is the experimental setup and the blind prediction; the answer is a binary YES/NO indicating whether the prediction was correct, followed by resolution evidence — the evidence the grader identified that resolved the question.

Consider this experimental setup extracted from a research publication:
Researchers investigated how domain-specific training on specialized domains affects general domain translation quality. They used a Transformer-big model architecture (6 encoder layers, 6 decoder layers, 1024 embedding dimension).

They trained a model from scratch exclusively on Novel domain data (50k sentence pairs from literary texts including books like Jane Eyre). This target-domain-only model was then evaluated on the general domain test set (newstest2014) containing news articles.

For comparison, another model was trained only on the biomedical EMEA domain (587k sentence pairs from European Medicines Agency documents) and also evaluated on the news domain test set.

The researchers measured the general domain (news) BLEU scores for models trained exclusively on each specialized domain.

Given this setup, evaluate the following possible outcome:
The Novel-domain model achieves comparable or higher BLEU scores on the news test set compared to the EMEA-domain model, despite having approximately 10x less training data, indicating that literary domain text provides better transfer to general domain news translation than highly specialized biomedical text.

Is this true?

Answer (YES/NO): NO